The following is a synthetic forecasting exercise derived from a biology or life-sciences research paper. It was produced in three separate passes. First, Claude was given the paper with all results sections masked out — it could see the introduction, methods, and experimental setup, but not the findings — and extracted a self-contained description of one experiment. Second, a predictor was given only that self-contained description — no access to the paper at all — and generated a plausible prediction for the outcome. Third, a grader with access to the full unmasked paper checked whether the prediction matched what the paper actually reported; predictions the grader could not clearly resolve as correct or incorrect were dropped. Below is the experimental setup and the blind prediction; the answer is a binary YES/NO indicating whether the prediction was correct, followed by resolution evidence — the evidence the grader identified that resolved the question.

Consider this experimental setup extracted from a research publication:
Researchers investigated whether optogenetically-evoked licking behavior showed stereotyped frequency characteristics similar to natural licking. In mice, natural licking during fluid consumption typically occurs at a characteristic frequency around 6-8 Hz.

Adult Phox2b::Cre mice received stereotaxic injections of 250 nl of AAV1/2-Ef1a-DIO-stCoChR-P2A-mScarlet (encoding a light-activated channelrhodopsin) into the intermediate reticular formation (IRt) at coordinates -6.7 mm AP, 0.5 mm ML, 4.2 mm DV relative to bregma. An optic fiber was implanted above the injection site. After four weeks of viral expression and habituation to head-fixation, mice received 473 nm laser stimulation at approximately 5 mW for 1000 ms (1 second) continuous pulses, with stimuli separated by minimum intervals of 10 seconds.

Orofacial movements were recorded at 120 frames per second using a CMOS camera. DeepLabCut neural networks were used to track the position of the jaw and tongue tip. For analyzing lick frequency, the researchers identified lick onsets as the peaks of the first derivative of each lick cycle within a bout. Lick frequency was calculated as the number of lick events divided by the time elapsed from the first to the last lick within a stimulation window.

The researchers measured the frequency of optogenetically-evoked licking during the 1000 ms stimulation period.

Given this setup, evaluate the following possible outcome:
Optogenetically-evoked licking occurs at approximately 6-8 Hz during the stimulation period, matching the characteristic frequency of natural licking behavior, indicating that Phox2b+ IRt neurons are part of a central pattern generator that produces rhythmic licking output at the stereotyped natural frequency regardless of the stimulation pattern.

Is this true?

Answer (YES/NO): YES